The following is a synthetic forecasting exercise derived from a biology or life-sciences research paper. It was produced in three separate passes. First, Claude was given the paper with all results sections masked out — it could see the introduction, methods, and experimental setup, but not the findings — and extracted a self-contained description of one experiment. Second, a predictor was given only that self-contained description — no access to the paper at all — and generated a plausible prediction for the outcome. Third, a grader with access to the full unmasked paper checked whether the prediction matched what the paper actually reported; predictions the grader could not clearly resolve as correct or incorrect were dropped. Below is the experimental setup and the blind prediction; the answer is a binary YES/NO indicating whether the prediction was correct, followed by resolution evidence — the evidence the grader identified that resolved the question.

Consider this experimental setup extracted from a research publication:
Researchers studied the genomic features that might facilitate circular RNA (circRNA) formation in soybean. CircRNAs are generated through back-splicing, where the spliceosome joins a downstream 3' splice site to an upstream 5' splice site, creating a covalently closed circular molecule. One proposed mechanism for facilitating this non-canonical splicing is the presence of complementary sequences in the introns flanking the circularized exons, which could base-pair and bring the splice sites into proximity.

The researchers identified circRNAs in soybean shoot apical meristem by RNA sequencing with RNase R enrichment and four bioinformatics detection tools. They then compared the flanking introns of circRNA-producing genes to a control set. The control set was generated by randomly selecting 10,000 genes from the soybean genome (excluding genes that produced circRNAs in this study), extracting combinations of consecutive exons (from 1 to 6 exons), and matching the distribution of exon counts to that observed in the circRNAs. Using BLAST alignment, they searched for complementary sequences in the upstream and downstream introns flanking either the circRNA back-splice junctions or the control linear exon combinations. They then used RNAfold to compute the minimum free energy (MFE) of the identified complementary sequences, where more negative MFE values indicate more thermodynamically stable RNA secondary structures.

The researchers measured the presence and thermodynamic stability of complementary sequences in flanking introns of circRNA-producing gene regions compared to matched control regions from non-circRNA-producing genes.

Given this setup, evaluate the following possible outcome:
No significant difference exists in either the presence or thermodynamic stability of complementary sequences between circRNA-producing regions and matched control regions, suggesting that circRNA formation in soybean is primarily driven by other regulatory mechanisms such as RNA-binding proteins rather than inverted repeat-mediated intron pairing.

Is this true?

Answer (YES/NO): NO